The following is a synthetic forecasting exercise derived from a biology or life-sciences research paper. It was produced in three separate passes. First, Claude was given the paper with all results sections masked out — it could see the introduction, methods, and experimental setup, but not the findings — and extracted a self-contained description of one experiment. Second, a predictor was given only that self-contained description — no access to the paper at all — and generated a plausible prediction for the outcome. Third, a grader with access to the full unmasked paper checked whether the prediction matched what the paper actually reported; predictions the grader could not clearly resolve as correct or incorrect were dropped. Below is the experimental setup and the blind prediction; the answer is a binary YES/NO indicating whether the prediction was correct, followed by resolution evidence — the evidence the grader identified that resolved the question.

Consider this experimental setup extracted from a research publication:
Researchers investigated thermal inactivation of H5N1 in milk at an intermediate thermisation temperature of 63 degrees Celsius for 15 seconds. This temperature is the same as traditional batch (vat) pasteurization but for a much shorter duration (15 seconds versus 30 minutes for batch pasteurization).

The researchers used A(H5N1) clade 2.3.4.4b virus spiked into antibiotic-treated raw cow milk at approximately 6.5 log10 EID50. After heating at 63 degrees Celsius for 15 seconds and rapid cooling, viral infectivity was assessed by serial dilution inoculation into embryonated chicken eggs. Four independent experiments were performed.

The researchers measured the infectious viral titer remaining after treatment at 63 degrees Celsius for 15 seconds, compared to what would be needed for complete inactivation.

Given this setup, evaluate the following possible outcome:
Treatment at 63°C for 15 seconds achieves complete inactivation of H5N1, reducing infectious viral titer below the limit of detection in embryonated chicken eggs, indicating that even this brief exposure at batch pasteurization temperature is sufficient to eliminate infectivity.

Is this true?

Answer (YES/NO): NO